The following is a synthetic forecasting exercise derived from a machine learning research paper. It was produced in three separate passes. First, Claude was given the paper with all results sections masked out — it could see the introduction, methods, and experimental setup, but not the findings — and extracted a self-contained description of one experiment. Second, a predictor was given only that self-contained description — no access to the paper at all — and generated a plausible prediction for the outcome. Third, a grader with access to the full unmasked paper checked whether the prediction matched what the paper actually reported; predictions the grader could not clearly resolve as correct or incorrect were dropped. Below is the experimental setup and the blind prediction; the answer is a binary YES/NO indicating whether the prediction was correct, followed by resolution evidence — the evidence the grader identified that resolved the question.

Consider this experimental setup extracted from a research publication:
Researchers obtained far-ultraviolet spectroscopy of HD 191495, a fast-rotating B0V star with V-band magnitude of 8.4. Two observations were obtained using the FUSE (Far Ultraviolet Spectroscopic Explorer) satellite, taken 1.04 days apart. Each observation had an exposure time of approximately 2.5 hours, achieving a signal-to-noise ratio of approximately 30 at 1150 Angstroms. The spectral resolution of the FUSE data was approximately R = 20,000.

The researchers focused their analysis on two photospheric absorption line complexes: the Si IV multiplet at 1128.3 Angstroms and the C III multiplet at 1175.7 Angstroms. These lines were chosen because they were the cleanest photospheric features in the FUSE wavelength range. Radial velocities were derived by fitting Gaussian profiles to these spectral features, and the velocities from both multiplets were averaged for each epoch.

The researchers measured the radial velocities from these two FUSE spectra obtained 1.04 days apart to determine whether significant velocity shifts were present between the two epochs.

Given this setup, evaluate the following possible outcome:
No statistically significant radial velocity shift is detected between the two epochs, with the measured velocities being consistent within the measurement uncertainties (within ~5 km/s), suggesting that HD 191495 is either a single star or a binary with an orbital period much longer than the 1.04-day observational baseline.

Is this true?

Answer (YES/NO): NO